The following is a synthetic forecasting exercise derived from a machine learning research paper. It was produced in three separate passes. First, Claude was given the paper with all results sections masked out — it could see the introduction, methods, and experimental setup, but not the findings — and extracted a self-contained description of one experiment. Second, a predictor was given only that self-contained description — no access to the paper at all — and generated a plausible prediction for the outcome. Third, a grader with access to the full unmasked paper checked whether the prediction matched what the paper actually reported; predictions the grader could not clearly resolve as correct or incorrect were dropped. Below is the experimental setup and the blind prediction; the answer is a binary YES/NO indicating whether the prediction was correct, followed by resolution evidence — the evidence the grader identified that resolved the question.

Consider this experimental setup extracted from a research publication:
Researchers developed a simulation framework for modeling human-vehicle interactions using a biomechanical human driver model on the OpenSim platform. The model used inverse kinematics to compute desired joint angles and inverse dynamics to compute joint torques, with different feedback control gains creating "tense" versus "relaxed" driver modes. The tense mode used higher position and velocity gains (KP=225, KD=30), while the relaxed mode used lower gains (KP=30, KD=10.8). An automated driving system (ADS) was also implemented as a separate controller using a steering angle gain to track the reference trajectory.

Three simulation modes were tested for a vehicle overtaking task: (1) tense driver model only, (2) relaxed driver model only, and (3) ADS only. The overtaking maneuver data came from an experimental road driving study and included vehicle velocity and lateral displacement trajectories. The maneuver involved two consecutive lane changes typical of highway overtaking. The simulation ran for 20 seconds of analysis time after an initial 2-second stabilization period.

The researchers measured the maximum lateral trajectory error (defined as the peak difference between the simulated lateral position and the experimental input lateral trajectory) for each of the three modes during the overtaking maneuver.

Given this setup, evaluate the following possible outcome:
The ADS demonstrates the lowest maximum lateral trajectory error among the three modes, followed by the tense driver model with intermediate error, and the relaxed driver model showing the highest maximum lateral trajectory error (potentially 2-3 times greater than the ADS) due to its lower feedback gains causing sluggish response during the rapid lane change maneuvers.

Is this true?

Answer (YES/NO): NO